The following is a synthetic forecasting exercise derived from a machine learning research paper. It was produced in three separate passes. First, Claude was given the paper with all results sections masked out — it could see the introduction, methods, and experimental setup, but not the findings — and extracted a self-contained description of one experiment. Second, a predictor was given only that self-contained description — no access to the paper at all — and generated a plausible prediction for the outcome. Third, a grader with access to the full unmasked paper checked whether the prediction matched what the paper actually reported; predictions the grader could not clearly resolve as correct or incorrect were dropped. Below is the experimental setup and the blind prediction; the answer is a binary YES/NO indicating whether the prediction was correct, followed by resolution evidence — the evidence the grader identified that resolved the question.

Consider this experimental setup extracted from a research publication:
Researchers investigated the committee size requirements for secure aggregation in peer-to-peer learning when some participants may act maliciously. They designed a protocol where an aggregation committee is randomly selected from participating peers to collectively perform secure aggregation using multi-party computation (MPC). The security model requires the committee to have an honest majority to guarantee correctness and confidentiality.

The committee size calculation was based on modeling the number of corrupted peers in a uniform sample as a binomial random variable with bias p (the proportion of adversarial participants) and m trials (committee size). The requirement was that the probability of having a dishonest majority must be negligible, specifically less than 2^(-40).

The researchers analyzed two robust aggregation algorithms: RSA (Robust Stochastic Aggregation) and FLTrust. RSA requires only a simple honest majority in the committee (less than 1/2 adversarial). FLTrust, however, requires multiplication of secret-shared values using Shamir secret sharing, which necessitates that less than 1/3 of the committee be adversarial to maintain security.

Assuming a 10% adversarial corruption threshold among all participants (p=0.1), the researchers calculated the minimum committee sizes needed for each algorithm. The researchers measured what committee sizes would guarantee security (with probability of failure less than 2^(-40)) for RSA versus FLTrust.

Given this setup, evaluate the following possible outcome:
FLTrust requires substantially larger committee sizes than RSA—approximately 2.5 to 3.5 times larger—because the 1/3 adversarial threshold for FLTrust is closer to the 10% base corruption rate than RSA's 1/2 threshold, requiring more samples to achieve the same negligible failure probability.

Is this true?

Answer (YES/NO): YES